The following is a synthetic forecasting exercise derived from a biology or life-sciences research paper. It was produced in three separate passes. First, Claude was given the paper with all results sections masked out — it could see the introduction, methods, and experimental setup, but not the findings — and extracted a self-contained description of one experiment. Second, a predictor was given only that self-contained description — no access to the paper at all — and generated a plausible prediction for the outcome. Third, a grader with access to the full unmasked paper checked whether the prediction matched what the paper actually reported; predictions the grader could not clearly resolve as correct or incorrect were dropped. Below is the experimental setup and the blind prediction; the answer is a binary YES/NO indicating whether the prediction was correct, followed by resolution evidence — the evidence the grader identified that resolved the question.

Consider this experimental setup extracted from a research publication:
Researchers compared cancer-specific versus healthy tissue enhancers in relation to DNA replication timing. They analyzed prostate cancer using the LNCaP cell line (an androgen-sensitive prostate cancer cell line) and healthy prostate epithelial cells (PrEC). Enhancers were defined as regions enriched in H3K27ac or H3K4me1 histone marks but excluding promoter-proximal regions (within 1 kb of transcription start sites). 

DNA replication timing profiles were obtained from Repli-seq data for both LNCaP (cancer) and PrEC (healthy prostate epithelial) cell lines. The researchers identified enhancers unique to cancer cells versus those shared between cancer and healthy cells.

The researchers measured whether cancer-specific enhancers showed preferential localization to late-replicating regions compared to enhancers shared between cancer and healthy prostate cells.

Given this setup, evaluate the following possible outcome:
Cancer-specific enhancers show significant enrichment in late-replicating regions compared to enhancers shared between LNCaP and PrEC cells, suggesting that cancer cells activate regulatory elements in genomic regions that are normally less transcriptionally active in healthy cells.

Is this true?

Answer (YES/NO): YES